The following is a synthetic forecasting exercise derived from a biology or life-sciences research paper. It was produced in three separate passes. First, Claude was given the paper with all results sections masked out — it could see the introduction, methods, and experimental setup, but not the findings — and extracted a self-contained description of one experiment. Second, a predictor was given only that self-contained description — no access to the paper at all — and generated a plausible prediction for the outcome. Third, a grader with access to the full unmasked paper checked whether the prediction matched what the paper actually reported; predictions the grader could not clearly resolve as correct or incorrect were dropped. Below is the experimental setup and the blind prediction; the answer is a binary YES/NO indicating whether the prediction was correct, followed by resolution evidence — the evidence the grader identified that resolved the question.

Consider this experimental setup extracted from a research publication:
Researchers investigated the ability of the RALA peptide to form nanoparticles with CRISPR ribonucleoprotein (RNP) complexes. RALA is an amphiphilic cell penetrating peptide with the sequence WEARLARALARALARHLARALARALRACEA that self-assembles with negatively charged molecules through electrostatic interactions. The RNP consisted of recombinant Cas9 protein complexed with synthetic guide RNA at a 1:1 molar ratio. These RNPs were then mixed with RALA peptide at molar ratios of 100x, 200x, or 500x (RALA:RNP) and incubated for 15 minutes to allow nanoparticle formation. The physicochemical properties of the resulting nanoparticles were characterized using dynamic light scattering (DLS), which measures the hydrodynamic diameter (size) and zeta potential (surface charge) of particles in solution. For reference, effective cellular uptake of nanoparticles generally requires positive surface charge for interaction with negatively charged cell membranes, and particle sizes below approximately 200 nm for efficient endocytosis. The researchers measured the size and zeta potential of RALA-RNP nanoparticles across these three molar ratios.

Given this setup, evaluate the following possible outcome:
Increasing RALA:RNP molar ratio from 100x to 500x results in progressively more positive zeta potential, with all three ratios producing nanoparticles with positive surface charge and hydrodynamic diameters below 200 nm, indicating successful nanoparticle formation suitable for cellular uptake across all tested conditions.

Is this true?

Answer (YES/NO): NO